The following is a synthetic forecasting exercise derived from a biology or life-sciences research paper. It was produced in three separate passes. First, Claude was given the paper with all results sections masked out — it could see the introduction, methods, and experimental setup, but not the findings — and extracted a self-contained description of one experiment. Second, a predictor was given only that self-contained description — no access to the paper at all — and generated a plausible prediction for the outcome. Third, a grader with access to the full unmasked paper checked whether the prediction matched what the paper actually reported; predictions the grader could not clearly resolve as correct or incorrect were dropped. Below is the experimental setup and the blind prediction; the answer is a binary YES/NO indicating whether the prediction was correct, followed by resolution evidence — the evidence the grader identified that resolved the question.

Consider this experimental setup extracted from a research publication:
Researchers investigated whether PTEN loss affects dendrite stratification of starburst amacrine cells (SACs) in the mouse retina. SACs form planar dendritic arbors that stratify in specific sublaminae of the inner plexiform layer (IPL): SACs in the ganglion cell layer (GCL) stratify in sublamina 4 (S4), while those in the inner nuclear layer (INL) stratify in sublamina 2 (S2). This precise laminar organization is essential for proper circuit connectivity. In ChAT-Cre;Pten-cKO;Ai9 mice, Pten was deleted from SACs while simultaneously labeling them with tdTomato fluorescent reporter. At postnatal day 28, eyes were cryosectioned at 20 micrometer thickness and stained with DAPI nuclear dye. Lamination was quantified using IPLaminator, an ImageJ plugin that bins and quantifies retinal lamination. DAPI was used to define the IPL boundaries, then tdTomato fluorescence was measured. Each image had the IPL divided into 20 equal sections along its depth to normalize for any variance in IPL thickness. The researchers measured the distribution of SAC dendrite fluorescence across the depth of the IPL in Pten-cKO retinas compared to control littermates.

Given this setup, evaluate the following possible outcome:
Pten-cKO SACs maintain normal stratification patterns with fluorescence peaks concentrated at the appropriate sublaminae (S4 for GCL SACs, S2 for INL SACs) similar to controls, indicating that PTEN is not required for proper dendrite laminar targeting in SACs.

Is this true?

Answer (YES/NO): YES